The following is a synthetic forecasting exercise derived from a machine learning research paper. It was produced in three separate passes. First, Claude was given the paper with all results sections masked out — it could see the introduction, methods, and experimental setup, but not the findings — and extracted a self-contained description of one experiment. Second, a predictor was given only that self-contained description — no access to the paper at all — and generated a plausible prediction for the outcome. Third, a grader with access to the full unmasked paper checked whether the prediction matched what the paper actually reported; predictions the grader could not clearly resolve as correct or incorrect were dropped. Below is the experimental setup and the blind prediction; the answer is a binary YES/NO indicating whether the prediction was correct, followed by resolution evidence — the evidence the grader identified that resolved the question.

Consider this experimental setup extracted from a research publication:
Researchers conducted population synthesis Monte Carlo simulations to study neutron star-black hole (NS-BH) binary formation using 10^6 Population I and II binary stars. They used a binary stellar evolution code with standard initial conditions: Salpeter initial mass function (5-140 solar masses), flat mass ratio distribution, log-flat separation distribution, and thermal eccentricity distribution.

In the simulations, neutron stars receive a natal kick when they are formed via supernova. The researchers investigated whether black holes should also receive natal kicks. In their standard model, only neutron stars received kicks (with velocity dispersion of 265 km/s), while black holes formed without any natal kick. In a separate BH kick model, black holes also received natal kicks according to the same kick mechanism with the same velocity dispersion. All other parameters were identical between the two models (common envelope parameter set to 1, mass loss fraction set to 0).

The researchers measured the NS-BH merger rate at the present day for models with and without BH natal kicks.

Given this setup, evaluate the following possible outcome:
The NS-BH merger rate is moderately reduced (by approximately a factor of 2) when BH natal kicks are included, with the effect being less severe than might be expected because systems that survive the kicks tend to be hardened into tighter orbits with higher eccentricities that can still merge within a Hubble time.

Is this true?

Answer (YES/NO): NO